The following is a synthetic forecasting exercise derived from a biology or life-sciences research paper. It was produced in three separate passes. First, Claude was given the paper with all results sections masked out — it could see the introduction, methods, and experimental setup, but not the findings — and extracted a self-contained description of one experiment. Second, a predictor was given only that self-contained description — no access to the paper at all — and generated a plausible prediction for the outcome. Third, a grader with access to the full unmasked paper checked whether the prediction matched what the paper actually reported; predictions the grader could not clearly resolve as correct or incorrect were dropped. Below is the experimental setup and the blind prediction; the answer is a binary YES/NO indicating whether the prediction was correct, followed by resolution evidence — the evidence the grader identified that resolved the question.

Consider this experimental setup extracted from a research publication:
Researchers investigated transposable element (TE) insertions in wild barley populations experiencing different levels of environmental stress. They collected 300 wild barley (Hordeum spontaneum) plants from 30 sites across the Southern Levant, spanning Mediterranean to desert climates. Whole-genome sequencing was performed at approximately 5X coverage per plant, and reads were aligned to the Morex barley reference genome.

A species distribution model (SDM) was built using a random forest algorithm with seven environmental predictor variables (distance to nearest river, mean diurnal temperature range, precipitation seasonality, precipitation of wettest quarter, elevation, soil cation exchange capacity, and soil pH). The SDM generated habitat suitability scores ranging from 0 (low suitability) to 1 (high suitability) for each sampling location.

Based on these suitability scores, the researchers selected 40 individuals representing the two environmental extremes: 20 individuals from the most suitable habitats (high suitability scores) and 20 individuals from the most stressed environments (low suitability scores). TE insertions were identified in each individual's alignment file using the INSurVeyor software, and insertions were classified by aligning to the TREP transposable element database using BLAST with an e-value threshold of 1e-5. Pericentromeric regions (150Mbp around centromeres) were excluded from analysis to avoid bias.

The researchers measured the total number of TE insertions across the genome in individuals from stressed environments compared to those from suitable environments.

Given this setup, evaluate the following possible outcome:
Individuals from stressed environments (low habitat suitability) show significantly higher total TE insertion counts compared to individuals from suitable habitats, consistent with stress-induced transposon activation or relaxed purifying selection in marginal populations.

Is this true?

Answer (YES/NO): NO